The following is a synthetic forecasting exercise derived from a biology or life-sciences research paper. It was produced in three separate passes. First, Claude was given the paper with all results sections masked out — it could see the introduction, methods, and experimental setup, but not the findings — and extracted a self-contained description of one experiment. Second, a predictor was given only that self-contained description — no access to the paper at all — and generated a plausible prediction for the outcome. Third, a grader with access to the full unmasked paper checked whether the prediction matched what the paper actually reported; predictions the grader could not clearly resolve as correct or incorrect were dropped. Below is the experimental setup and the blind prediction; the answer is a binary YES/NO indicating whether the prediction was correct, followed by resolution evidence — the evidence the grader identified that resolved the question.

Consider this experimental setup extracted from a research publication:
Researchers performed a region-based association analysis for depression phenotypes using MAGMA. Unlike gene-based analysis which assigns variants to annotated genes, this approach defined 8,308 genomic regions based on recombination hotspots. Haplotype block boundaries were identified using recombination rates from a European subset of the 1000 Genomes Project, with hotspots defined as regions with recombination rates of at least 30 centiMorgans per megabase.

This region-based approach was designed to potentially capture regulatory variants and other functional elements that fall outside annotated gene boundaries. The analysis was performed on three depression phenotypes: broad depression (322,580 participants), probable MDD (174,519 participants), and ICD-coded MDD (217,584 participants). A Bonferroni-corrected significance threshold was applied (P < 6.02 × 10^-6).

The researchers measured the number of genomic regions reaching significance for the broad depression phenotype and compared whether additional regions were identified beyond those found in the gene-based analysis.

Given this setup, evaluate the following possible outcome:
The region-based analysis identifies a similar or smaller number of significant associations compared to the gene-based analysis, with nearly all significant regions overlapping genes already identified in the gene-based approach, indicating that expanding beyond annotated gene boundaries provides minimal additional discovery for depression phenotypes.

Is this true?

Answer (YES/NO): NO